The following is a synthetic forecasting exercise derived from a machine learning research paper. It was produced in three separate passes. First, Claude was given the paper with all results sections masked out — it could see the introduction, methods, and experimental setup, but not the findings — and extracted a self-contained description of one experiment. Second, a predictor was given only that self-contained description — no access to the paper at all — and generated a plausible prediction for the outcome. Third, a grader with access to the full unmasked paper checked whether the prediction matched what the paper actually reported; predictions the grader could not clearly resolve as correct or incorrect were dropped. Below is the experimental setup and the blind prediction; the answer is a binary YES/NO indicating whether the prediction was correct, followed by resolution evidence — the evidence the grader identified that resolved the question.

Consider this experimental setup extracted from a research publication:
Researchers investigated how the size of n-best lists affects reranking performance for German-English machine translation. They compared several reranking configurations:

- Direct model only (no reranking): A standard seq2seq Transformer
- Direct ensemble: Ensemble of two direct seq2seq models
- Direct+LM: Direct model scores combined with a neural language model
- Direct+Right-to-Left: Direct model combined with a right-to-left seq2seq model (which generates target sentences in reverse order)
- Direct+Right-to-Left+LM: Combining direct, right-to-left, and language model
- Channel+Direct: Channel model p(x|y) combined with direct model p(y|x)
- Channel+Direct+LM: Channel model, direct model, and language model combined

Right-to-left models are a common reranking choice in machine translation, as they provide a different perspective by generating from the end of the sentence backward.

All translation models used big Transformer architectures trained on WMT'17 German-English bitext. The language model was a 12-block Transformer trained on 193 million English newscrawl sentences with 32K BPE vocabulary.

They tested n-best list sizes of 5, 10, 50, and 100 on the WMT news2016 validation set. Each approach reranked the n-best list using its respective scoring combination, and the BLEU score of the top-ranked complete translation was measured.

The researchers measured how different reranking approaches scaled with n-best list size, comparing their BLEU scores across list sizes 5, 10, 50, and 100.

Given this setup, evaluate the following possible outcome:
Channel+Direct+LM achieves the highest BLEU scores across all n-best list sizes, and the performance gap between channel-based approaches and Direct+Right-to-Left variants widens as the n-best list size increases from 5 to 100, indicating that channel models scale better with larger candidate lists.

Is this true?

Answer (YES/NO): YES